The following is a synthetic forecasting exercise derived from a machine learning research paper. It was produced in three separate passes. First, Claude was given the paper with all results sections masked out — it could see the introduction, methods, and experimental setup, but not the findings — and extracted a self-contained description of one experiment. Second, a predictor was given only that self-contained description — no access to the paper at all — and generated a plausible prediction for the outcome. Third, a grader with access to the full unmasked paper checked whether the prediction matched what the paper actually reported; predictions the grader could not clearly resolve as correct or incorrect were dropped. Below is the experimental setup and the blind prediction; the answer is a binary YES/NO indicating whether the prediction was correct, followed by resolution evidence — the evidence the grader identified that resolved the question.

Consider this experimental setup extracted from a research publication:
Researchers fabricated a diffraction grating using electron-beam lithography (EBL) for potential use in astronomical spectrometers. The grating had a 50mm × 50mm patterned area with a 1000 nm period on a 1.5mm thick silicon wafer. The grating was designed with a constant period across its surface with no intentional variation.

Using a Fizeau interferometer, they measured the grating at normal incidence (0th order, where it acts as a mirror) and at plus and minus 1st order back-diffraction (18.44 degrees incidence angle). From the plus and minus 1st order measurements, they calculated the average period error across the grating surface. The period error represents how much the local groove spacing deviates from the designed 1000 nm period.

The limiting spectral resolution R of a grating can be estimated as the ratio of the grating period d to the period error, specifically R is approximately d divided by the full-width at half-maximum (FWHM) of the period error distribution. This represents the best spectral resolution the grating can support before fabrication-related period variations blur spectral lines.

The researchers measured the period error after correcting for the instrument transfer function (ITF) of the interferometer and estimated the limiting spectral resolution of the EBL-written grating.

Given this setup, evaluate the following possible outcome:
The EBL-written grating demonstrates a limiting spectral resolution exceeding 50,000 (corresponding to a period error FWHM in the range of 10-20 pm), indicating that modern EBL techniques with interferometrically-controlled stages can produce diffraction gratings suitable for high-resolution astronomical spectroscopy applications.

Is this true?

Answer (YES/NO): NO